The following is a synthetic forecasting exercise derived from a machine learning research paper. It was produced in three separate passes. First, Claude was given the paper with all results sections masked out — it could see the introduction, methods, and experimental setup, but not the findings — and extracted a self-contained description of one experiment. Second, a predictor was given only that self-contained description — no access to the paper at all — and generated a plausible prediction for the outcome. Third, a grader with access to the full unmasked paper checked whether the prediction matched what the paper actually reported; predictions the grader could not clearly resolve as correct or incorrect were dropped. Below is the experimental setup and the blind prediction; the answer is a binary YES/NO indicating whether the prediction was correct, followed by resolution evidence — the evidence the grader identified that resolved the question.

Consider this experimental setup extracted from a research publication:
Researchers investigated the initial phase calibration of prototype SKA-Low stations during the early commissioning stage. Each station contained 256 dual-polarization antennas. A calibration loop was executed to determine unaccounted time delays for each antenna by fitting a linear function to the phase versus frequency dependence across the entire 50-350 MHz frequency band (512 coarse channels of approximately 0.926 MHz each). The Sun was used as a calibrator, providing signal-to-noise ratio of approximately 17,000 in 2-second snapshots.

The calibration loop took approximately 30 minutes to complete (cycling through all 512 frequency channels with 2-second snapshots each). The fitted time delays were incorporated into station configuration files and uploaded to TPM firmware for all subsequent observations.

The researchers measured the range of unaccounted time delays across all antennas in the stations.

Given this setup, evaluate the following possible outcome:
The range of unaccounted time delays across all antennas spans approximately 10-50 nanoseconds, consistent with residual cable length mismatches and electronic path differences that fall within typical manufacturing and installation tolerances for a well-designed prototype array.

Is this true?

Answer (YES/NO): NO